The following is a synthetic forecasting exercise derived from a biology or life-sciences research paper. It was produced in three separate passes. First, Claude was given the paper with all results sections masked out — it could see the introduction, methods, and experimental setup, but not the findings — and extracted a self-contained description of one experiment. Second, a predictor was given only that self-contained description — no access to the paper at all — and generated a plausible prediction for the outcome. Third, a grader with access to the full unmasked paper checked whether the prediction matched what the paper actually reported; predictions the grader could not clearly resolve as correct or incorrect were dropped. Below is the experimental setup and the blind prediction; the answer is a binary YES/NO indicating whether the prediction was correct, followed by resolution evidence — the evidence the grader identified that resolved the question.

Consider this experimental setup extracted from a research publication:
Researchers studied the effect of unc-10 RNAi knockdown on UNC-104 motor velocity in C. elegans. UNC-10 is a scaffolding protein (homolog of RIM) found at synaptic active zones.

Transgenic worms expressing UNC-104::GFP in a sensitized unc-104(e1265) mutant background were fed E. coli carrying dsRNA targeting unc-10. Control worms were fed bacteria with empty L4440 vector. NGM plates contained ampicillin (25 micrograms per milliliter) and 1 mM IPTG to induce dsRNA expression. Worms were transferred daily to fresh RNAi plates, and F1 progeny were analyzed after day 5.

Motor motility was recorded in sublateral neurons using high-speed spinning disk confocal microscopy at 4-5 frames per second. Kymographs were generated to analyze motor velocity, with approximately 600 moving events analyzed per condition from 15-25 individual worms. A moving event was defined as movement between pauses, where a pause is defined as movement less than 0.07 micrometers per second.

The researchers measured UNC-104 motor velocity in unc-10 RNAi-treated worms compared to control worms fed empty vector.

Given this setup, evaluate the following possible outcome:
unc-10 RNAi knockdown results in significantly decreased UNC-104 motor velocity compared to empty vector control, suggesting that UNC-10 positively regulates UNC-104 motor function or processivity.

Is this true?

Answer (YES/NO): YES